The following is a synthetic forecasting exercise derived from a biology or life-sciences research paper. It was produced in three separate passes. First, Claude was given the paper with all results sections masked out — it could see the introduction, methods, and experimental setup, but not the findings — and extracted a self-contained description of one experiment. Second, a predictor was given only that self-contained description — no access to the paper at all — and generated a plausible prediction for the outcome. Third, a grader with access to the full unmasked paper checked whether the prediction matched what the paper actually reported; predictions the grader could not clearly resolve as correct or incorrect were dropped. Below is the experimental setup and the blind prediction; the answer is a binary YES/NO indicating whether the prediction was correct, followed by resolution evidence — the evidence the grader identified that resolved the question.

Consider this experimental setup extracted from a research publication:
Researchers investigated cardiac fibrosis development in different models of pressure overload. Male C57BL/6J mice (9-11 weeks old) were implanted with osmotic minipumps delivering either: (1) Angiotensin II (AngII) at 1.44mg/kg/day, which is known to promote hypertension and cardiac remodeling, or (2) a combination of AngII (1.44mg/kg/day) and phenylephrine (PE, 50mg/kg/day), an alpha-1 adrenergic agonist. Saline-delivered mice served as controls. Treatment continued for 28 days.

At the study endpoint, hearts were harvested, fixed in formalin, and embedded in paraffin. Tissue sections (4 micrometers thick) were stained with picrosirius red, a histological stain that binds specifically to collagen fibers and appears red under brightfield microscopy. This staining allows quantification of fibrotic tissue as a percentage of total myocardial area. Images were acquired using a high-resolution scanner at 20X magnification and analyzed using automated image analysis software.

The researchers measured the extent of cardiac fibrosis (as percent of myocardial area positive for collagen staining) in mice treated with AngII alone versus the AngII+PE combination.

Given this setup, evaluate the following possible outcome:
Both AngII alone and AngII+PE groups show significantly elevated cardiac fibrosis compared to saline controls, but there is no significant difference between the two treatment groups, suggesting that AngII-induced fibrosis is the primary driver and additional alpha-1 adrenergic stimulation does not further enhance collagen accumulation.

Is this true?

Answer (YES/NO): NO